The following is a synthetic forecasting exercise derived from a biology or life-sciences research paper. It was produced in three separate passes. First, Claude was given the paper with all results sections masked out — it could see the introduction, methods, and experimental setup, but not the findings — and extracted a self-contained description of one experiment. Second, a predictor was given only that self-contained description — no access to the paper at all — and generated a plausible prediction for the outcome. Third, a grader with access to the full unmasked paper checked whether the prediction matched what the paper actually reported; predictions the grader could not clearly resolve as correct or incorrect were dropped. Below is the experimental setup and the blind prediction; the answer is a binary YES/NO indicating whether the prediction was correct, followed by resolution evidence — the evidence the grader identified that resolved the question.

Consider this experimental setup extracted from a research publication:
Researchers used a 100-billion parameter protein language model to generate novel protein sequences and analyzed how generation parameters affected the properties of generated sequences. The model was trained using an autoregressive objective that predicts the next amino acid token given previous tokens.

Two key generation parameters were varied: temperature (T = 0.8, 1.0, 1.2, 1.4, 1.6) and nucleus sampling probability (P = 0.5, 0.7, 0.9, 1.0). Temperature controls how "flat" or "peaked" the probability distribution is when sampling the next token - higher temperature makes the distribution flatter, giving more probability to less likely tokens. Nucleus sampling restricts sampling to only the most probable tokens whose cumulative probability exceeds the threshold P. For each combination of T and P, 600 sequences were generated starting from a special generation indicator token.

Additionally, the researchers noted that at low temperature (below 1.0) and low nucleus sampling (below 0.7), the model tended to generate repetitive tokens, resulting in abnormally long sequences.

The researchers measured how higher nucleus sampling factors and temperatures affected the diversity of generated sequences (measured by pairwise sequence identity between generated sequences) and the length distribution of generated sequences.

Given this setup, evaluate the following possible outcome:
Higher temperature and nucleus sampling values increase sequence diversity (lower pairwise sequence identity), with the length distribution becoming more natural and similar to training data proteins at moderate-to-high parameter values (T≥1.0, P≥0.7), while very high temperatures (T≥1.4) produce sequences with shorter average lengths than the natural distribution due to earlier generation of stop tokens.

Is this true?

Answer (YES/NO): NO